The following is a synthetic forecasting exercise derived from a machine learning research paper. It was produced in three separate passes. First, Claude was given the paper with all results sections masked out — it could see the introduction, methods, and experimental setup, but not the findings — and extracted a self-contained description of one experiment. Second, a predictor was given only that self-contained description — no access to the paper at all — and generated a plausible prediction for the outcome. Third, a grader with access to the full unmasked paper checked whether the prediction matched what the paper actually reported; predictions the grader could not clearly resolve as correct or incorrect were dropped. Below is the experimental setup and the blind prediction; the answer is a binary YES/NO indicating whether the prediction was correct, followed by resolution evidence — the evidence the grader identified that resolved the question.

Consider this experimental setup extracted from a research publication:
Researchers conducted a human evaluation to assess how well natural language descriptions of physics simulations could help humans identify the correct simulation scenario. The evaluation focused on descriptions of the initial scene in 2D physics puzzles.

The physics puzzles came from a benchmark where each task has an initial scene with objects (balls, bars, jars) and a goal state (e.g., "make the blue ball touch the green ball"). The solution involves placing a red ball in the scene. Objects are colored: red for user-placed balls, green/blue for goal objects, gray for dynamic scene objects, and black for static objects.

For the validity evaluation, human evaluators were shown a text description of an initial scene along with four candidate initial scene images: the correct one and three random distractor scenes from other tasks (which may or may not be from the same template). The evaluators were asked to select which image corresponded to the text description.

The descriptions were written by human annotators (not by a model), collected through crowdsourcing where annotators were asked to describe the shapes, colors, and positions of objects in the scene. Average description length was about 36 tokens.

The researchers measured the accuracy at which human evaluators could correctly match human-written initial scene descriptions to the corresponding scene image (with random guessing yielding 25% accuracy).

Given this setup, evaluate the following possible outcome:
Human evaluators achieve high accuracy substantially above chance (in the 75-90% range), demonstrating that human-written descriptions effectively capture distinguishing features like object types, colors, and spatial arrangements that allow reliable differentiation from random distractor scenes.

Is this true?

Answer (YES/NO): NO